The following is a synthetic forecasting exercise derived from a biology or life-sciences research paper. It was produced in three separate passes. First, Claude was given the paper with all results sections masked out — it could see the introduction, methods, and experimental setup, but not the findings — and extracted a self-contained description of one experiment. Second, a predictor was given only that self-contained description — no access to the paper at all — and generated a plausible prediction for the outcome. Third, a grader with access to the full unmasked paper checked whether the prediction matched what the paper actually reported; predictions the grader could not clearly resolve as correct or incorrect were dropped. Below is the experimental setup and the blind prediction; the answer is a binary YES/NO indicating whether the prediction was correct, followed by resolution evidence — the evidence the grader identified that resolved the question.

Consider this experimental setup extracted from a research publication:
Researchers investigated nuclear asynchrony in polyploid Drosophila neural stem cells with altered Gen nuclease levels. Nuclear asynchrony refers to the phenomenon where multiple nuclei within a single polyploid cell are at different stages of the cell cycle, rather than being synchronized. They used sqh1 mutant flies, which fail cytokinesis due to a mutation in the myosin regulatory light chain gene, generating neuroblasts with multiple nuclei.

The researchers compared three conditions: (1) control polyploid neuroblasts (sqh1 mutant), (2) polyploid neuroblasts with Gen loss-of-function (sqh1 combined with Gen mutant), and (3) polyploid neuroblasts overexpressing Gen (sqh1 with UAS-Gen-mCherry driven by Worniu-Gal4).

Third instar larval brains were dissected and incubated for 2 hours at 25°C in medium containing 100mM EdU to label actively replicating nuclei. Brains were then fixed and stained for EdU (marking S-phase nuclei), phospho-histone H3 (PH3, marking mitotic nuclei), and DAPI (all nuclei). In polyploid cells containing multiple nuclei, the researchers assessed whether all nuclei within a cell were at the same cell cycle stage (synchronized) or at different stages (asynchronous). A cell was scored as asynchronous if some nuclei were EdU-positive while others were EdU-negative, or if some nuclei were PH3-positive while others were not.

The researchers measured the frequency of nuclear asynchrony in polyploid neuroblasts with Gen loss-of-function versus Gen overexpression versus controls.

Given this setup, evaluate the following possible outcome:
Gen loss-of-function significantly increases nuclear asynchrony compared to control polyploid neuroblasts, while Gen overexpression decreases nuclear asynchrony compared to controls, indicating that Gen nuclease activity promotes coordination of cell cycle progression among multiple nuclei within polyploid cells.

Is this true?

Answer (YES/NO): NO